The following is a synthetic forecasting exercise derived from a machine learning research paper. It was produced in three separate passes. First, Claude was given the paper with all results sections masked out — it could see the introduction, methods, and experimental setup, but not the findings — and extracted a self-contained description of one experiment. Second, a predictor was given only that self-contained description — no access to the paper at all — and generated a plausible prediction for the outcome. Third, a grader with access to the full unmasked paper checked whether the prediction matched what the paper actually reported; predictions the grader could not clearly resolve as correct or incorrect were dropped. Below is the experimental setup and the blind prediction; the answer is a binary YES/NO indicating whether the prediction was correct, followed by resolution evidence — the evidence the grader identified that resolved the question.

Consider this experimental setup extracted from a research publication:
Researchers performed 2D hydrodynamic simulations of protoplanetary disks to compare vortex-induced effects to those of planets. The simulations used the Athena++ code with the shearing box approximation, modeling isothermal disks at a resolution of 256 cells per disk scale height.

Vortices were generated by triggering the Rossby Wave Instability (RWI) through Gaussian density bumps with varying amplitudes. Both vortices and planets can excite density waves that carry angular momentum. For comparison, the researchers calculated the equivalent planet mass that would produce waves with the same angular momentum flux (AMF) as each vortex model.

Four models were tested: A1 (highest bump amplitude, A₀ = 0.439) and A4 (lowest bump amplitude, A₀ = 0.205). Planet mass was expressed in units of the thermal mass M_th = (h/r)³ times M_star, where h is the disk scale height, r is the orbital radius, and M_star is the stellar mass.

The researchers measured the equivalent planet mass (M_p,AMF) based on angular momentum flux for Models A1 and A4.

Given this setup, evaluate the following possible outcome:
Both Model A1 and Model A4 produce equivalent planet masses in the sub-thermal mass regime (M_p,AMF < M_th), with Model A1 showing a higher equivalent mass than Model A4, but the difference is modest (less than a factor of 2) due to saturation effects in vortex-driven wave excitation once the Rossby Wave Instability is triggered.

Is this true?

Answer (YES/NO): NO